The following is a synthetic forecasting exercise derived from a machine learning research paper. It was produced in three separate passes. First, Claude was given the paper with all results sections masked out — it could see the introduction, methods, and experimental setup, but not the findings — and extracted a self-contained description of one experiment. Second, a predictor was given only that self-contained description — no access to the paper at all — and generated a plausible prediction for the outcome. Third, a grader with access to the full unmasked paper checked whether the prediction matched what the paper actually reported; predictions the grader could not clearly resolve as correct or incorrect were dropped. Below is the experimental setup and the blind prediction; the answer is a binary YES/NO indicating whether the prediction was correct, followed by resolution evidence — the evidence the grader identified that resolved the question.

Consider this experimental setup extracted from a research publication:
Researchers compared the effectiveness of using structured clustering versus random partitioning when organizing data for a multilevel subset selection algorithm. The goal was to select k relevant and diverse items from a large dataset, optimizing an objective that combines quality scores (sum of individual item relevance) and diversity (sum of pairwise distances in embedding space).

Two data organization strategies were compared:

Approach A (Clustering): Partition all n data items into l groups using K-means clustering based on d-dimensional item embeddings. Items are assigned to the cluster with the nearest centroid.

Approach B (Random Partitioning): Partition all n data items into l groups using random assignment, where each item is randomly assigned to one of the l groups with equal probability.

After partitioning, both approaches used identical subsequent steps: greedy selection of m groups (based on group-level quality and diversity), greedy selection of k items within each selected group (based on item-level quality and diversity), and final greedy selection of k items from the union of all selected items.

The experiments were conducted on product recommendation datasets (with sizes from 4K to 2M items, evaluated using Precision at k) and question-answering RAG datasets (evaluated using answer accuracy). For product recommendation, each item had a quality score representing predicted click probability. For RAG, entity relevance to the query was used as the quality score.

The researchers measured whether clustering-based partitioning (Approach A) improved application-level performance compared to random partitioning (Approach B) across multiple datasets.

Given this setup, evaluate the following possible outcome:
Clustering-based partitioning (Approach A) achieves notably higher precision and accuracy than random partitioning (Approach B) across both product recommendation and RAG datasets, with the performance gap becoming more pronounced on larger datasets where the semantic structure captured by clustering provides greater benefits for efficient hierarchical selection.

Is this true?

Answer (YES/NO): NO